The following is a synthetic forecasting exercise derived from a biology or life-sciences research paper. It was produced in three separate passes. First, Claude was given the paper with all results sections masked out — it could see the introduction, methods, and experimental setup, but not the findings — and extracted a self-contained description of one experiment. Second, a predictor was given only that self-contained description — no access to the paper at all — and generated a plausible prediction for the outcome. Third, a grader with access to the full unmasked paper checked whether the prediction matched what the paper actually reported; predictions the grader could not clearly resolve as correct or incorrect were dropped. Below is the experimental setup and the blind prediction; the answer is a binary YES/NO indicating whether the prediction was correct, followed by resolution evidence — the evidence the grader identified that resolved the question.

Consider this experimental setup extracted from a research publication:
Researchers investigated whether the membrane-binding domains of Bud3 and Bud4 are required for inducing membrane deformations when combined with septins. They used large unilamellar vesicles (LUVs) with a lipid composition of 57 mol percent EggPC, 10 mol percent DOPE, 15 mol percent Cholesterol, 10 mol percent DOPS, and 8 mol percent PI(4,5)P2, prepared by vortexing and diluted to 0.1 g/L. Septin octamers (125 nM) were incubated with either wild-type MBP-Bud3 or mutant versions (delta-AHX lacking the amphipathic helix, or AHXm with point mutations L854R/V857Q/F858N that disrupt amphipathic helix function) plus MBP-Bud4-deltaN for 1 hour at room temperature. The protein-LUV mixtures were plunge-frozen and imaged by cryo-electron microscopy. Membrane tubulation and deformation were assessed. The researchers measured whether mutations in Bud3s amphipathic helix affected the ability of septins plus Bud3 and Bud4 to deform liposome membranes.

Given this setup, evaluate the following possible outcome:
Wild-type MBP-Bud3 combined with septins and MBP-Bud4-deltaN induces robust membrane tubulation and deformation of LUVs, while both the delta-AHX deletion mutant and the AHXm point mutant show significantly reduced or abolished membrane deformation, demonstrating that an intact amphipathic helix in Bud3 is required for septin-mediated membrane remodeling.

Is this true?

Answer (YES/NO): NO